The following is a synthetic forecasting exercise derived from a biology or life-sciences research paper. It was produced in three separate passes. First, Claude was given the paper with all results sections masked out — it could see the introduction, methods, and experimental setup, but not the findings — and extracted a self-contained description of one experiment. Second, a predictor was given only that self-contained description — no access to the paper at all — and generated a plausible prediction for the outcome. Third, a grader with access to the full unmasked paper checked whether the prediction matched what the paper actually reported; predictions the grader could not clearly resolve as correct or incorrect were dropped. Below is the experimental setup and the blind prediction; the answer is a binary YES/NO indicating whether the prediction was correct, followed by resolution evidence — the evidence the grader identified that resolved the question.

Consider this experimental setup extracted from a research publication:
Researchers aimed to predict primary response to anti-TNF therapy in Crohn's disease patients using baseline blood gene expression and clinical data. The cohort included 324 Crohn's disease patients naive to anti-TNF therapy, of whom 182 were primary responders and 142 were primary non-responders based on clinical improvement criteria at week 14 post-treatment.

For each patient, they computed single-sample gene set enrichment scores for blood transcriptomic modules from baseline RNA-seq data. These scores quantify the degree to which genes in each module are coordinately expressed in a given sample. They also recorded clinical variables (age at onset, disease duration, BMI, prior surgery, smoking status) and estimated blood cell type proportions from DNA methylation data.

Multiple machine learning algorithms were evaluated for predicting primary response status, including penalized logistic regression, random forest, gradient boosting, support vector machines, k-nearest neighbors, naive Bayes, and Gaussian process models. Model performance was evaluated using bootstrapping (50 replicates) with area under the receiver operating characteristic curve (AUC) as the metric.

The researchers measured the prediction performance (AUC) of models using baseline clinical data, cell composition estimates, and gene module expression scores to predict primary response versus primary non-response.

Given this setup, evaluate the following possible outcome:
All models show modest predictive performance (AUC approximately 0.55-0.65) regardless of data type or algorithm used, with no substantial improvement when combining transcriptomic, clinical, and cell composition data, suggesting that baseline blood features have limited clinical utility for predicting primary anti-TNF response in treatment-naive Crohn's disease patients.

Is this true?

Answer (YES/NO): NO